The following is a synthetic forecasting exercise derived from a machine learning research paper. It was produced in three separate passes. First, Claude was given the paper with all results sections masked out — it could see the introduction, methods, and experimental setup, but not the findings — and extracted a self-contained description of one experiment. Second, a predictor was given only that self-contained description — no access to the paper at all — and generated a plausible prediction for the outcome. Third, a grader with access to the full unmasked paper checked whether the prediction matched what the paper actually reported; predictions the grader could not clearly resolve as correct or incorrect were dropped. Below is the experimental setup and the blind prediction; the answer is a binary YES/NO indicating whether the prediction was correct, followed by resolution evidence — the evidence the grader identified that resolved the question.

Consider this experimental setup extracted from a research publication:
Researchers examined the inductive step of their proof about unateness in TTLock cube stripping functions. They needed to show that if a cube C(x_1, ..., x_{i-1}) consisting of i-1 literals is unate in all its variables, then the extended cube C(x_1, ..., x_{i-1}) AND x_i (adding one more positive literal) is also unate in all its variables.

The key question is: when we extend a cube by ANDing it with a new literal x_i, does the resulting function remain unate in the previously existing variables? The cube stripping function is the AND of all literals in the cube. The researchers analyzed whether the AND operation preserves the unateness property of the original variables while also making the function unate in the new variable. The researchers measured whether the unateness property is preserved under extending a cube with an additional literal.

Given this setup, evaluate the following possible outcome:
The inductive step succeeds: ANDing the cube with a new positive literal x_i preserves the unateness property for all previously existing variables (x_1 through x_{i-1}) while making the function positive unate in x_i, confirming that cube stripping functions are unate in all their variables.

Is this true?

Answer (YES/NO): YES